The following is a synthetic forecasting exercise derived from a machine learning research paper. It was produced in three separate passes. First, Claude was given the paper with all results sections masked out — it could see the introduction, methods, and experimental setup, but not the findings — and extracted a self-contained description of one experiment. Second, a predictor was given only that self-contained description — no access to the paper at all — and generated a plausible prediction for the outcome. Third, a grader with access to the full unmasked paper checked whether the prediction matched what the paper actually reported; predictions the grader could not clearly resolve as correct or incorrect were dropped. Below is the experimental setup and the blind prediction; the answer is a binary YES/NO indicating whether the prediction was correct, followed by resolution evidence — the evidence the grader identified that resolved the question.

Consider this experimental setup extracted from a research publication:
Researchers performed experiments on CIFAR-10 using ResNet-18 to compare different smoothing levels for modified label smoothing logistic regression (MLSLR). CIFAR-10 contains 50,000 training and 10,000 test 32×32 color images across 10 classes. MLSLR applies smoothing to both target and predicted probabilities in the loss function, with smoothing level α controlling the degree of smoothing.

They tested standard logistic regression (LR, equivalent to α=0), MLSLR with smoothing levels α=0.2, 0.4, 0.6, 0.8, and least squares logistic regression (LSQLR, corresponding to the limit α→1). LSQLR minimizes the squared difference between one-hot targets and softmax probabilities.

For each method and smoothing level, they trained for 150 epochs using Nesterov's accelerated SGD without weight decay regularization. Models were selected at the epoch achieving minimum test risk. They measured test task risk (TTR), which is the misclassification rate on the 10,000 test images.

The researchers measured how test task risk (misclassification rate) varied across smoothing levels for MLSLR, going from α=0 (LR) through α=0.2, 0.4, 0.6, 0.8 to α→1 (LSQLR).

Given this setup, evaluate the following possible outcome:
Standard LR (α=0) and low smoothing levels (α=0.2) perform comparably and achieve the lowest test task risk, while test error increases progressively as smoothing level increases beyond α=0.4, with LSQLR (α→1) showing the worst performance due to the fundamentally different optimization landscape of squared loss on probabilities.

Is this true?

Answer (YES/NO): NO